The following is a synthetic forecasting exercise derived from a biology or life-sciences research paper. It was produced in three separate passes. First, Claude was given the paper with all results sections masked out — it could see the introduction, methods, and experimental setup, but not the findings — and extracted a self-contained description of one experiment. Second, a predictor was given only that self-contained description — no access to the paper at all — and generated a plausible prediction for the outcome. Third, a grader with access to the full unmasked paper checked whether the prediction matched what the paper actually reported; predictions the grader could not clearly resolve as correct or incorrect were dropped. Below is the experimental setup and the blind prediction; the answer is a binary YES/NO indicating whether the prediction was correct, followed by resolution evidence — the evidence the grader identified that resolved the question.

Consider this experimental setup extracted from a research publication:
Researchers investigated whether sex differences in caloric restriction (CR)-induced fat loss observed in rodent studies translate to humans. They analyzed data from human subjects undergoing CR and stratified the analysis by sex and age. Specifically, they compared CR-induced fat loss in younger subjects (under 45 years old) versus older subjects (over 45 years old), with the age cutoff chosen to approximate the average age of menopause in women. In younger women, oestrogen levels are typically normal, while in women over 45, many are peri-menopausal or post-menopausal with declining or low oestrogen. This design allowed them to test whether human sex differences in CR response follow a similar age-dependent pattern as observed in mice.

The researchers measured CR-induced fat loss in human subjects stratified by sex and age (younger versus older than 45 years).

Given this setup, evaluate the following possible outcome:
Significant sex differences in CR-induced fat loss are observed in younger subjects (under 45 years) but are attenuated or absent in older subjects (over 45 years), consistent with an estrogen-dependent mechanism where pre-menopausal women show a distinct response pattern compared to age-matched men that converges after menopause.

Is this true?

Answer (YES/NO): YES